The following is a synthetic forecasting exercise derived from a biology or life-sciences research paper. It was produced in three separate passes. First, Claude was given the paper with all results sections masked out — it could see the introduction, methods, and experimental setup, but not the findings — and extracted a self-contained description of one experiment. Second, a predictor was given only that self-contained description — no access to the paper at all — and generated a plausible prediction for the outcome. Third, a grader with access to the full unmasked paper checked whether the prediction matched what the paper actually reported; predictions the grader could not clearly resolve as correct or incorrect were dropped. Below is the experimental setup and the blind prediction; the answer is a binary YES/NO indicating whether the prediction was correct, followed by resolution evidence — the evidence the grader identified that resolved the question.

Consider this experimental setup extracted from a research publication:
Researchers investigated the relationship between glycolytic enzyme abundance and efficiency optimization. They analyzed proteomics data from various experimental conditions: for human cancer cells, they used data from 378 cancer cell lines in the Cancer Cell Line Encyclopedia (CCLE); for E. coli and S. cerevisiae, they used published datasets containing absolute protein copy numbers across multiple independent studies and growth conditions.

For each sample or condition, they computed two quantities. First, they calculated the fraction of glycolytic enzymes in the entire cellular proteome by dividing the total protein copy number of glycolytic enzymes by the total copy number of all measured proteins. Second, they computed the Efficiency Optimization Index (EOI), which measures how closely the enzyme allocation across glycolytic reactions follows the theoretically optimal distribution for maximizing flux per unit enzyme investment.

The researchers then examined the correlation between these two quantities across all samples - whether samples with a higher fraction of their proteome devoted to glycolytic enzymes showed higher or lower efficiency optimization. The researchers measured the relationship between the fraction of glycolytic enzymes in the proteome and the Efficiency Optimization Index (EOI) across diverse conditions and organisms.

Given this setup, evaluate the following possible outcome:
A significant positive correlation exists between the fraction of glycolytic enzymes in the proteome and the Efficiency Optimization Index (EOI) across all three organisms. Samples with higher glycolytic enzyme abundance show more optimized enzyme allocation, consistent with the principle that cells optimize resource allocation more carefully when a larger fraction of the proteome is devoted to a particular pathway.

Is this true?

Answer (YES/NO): NO